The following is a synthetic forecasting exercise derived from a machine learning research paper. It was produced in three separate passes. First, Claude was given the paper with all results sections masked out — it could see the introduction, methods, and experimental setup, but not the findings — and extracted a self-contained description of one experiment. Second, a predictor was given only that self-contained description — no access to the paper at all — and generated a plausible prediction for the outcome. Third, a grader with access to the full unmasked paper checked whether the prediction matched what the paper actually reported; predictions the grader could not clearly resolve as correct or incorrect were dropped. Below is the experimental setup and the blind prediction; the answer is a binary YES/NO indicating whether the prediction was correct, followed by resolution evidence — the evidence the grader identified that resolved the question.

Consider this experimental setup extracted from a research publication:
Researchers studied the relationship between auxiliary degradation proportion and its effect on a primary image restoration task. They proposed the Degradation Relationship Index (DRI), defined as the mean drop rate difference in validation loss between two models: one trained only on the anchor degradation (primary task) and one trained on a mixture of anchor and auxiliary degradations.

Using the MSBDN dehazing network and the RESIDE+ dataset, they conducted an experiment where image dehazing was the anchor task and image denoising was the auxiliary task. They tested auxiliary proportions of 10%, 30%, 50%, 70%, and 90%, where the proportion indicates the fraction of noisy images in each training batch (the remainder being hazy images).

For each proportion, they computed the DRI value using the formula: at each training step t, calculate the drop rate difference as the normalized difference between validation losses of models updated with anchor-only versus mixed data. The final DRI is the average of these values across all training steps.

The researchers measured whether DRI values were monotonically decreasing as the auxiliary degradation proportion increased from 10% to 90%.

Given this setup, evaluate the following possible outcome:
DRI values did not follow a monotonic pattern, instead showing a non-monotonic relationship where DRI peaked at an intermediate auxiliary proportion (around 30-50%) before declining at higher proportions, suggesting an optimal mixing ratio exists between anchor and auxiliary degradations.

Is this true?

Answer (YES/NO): NO